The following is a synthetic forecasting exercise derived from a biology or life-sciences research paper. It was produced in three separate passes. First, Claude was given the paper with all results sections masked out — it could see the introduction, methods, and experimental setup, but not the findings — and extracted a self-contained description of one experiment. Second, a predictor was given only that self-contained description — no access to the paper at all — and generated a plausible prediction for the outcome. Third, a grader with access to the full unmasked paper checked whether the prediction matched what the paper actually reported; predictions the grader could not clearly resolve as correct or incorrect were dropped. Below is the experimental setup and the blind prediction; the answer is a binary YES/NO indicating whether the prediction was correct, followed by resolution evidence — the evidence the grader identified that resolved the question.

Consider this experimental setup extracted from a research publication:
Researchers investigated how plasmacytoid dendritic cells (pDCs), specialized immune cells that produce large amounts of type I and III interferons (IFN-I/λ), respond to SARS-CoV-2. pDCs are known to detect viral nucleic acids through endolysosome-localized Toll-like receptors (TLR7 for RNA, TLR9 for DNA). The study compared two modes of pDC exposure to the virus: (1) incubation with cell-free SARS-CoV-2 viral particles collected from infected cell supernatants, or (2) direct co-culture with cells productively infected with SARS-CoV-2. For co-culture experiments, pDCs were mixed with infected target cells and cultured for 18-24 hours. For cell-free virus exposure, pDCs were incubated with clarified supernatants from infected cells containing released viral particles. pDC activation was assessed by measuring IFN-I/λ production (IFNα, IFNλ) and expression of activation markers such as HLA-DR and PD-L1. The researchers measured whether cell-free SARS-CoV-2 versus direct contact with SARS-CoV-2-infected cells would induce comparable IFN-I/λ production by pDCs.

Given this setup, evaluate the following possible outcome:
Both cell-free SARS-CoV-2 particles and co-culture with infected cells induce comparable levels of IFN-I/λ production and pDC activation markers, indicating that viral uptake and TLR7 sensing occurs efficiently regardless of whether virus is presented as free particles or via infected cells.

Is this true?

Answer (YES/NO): NO